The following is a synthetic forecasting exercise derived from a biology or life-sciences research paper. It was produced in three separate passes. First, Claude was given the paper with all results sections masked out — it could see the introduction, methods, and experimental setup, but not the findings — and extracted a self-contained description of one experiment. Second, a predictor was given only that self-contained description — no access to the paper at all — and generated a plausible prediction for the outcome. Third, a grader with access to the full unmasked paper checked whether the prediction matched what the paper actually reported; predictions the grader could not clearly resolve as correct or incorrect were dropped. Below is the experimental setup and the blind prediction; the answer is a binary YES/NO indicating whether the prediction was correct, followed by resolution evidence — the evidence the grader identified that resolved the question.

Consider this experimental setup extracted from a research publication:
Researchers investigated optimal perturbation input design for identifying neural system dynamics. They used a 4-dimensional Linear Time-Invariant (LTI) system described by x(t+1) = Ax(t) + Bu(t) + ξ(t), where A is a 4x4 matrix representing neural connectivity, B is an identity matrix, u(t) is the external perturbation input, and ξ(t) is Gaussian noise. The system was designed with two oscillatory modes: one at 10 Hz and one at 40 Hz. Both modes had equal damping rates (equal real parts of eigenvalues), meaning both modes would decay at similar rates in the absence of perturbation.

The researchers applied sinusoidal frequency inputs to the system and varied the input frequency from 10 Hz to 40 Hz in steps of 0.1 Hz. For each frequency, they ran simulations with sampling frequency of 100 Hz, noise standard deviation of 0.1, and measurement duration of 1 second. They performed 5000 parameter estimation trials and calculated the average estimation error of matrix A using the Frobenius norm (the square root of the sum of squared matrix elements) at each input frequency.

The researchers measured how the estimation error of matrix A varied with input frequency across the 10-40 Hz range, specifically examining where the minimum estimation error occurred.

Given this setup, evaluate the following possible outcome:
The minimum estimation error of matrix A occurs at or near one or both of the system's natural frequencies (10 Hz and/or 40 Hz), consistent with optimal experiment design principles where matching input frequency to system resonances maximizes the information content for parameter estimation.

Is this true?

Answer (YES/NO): NO